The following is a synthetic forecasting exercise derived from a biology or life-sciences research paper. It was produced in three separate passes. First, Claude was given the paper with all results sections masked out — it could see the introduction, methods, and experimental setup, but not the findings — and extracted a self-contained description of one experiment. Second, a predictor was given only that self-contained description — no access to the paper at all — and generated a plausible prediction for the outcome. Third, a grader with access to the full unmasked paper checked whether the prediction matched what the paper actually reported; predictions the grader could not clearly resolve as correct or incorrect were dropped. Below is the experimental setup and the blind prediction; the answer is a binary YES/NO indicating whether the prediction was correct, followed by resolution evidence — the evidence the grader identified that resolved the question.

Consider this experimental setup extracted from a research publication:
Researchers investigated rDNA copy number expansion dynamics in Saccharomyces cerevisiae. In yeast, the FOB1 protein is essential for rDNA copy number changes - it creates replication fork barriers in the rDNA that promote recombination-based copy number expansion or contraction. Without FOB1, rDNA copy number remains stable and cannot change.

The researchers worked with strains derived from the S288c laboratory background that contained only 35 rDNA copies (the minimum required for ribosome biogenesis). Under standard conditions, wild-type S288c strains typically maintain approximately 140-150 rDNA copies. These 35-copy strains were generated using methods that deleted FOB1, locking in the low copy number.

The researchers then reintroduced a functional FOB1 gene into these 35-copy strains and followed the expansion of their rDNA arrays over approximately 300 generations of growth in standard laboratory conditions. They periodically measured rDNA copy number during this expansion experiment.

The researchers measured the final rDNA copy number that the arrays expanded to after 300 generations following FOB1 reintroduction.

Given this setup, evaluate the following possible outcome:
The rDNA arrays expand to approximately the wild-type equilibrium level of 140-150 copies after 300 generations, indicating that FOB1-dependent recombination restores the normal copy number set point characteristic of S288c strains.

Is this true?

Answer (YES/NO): NO